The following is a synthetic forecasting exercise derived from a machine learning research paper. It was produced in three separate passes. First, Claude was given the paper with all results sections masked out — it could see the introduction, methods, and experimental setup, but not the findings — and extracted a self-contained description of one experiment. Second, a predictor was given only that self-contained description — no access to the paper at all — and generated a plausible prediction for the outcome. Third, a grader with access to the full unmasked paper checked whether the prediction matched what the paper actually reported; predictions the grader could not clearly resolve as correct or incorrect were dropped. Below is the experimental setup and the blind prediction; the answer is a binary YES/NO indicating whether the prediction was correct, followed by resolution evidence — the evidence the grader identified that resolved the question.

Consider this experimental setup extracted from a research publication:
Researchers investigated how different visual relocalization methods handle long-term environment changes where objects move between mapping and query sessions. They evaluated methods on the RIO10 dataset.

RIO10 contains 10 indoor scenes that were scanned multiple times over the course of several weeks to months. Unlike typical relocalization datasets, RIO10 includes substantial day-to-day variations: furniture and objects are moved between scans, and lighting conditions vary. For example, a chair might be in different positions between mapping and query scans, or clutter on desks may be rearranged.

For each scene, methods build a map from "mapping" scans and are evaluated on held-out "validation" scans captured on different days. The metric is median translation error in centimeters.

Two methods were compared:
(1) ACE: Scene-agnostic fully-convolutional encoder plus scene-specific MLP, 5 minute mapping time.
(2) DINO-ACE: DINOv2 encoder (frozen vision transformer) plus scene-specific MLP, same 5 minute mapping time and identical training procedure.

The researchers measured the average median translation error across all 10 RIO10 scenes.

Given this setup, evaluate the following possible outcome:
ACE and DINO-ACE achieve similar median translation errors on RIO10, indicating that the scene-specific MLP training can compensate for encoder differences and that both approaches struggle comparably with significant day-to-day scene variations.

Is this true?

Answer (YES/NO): NO